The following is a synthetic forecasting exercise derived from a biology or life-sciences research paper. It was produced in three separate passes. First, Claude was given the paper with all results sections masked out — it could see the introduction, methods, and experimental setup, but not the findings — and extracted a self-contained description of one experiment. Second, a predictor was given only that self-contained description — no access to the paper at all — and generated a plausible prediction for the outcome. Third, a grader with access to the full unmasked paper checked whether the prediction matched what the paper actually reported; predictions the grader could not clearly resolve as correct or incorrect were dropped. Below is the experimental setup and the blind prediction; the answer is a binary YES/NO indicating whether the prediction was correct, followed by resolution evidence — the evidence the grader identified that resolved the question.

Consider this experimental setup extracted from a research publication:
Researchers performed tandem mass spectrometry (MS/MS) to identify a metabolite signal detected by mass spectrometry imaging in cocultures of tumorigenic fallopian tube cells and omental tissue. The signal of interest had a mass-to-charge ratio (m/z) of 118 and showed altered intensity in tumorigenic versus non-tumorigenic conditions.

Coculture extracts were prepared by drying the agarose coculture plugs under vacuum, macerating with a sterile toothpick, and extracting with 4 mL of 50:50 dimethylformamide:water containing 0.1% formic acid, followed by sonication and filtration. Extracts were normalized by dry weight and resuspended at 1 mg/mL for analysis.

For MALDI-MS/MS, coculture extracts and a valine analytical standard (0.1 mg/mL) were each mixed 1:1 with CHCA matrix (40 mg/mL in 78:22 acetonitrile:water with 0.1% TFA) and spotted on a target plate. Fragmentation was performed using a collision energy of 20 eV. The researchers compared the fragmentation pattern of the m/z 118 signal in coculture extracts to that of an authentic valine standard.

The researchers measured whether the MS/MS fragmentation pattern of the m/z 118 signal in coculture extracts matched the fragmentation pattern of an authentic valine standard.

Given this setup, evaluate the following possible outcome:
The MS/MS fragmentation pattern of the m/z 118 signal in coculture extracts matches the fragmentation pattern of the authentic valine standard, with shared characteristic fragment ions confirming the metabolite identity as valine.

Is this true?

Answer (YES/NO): YES